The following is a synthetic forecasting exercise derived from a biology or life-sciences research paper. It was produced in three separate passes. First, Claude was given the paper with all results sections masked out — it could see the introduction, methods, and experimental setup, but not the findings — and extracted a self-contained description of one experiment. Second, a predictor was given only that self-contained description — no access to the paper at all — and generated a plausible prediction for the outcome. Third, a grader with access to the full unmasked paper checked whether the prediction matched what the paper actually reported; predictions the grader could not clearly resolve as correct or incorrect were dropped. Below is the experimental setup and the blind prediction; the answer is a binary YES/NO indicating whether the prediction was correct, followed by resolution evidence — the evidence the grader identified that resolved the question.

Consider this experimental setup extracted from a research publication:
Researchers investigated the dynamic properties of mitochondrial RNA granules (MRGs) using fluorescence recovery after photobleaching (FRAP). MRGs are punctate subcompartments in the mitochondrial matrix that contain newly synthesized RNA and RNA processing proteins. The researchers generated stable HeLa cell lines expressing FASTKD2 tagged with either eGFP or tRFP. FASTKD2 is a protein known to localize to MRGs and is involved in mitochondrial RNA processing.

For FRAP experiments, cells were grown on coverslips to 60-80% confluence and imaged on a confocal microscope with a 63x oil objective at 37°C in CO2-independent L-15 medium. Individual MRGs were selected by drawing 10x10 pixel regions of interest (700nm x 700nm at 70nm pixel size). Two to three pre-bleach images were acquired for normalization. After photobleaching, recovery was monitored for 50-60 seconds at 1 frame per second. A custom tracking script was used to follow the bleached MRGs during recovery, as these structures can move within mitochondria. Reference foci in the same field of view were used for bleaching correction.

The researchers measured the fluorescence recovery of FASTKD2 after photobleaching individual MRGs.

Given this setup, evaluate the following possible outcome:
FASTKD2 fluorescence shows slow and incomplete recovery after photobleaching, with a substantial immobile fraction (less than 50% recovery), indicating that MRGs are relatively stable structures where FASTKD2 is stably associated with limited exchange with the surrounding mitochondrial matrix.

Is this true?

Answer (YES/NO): NO